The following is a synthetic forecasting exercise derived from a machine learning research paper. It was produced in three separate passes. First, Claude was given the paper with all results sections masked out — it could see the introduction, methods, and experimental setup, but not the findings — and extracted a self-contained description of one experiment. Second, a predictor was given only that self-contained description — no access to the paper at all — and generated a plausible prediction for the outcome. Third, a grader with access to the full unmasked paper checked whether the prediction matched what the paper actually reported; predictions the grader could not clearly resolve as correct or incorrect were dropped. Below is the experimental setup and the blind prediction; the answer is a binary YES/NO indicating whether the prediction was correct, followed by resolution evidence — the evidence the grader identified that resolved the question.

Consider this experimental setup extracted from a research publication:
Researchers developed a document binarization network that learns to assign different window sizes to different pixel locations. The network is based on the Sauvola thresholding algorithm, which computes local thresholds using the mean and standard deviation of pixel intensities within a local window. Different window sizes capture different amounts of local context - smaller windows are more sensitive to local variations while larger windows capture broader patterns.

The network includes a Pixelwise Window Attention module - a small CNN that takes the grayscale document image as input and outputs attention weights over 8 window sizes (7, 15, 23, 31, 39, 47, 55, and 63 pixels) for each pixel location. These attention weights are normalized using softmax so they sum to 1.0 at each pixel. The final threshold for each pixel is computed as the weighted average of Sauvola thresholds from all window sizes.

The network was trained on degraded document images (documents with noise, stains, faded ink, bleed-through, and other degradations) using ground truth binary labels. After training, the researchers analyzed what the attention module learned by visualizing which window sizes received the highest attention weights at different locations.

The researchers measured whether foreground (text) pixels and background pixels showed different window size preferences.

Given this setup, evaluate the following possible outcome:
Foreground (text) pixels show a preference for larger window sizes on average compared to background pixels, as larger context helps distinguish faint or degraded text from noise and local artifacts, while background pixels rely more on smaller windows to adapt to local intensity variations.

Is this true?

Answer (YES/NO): NO